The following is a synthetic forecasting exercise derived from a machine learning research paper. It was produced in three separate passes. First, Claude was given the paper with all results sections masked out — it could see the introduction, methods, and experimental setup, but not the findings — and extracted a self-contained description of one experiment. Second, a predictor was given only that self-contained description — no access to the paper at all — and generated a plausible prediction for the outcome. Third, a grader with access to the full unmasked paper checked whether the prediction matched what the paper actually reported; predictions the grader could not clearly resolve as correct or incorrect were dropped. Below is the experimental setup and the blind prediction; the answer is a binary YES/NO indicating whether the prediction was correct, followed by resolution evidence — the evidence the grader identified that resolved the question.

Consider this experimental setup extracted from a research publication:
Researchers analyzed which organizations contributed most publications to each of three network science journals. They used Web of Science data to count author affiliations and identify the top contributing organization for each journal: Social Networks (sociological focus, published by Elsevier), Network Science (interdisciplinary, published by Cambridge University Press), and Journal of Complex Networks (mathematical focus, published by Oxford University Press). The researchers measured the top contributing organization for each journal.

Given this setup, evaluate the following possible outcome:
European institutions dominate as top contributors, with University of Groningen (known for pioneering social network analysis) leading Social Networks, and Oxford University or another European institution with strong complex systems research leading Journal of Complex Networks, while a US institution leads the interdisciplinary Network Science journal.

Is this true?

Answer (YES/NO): NO